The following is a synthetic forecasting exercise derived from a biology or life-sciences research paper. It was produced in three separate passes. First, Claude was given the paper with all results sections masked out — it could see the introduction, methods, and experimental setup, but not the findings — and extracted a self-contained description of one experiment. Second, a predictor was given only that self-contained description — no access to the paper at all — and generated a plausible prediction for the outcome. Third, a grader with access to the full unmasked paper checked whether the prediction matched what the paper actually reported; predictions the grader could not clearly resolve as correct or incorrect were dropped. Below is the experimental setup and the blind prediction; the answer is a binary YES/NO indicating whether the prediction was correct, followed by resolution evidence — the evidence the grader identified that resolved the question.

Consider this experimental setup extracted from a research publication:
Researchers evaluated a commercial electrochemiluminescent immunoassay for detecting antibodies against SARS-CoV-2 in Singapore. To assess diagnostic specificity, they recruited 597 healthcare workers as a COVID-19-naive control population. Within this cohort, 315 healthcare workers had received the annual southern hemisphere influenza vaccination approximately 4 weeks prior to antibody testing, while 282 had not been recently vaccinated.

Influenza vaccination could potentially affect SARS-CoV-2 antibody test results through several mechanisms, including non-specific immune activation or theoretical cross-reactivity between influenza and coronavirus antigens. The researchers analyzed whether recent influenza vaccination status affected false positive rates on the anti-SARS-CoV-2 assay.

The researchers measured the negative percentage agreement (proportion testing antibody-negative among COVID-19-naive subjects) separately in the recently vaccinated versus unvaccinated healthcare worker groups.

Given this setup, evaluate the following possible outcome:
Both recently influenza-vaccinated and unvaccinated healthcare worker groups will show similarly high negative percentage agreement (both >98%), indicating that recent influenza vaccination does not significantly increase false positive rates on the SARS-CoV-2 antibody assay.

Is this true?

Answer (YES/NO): YES